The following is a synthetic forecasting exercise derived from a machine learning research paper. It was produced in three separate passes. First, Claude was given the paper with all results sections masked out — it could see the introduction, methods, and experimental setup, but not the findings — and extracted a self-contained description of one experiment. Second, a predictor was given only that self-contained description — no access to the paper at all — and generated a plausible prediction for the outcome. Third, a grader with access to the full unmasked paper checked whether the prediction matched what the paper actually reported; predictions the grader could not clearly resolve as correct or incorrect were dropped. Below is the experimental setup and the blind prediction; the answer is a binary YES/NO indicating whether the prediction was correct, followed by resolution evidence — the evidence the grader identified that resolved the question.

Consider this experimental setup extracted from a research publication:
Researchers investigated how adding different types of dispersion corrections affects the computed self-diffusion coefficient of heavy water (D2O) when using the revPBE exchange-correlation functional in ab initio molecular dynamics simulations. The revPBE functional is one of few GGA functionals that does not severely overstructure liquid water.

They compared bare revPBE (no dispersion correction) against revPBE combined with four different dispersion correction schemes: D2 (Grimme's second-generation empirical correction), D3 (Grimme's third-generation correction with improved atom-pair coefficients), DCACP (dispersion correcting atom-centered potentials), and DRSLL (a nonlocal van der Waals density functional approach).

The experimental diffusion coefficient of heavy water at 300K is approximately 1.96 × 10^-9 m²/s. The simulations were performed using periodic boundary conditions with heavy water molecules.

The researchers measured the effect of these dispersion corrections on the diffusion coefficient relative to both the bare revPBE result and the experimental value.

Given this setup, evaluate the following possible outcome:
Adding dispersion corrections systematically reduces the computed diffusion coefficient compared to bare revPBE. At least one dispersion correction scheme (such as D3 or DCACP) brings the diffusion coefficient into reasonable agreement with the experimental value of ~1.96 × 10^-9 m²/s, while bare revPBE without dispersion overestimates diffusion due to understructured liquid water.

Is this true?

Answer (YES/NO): NO